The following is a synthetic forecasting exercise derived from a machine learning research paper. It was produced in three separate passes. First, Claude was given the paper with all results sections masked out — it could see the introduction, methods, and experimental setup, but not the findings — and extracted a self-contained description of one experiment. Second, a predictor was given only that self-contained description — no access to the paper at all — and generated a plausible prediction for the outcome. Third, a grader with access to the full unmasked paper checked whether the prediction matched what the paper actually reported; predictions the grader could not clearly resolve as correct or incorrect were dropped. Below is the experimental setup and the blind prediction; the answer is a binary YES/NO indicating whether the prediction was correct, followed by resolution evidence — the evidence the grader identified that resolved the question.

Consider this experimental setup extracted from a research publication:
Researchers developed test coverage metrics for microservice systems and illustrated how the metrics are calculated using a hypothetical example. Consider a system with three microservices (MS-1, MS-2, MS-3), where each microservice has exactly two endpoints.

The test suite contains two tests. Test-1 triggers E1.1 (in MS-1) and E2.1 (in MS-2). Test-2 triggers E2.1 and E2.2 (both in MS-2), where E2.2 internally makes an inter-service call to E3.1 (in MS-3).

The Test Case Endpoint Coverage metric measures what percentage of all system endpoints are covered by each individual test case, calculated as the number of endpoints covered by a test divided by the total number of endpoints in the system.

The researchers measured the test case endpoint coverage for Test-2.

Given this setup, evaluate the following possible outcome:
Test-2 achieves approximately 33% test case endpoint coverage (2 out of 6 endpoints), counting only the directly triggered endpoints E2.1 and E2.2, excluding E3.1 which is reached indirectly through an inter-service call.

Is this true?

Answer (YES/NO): NO